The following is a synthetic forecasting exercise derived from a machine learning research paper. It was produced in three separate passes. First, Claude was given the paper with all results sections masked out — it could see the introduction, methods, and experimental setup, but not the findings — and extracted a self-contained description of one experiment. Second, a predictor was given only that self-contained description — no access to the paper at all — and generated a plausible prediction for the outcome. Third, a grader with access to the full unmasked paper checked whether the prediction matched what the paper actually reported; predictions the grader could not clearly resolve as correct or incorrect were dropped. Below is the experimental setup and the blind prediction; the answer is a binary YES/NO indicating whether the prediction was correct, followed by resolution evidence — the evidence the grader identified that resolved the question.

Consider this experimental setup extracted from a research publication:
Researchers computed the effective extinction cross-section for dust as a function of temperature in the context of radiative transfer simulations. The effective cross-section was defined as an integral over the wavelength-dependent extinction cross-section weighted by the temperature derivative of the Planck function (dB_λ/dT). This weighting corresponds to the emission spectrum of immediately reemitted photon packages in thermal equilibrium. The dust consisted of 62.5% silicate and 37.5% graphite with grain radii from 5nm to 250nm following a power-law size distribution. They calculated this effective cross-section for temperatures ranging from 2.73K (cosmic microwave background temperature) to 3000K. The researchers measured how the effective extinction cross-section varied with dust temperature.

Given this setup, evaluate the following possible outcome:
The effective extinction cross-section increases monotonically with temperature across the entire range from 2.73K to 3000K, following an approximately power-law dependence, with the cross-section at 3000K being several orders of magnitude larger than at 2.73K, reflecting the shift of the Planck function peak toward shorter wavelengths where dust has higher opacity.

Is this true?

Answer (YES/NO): NO